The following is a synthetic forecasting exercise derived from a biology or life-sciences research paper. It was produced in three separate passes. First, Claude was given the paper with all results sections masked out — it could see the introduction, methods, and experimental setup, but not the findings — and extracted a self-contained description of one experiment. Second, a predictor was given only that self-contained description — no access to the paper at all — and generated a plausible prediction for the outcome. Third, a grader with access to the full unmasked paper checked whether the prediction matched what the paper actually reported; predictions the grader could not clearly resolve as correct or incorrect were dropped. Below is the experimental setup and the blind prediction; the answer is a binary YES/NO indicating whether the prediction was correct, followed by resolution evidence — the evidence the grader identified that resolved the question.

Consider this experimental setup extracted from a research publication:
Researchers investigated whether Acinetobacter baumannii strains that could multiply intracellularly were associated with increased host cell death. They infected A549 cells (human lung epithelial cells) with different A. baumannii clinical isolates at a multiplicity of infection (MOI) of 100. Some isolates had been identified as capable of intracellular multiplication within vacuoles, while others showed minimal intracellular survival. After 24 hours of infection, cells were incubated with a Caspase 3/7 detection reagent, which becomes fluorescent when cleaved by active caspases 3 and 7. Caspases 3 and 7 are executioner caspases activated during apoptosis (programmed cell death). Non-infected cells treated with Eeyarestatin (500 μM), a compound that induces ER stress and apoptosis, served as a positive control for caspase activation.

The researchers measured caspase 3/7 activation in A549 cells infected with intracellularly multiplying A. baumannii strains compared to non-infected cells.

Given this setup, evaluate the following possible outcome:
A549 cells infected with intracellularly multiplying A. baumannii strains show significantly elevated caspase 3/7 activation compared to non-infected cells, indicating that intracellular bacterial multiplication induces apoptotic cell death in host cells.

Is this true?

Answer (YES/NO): NO